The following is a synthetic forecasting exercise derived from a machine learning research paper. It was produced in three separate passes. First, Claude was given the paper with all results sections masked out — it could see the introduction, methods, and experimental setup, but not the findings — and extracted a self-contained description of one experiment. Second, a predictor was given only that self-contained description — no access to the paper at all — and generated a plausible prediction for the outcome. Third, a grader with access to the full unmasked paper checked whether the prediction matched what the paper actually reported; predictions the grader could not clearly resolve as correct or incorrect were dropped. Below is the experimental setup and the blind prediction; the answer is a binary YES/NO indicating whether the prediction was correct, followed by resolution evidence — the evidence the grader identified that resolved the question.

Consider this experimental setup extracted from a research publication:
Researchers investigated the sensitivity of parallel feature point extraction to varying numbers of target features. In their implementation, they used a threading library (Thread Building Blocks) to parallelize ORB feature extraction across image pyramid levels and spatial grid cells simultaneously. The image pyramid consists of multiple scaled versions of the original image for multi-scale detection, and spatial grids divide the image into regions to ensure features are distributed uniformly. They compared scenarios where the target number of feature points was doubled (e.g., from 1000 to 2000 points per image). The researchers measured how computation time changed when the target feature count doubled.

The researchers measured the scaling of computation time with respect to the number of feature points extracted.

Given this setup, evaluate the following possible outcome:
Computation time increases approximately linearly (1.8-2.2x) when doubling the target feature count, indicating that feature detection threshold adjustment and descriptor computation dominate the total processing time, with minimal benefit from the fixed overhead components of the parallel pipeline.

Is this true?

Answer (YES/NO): NO